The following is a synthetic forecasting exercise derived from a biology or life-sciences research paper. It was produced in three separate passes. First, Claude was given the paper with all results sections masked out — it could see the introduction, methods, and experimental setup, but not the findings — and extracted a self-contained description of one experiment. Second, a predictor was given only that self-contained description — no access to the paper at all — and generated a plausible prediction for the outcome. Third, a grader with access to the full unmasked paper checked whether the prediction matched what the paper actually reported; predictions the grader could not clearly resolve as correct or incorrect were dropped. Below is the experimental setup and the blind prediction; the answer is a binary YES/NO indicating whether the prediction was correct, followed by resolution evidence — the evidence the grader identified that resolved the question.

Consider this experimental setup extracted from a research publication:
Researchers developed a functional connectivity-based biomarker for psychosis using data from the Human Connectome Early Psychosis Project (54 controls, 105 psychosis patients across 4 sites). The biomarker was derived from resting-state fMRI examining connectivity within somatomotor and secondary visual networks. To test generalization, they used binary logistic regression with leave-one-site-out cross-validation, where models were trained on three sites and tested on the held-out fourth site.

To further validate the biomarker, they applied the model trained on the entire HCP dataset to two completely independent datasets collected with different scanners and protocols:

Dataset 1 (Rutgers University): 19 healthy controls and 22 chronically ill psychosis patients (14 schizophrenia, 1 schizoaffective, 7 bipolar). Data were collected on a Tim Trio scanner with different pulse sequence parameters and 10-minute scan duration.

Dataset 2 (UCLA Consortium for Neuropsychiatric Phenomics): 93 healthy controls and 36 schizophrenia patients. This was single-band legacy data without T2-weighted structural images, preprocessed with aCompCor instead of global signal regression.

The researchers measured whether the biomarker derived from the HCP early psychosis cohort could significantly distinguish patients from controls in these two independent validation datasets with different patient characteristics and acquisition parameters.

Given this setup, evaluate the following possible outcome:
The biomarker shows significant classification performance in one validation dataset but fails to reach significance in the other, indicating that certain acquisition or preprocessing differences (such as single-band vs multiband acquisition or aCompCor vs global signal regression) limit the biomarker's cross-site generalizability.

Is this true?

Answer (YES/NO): NO